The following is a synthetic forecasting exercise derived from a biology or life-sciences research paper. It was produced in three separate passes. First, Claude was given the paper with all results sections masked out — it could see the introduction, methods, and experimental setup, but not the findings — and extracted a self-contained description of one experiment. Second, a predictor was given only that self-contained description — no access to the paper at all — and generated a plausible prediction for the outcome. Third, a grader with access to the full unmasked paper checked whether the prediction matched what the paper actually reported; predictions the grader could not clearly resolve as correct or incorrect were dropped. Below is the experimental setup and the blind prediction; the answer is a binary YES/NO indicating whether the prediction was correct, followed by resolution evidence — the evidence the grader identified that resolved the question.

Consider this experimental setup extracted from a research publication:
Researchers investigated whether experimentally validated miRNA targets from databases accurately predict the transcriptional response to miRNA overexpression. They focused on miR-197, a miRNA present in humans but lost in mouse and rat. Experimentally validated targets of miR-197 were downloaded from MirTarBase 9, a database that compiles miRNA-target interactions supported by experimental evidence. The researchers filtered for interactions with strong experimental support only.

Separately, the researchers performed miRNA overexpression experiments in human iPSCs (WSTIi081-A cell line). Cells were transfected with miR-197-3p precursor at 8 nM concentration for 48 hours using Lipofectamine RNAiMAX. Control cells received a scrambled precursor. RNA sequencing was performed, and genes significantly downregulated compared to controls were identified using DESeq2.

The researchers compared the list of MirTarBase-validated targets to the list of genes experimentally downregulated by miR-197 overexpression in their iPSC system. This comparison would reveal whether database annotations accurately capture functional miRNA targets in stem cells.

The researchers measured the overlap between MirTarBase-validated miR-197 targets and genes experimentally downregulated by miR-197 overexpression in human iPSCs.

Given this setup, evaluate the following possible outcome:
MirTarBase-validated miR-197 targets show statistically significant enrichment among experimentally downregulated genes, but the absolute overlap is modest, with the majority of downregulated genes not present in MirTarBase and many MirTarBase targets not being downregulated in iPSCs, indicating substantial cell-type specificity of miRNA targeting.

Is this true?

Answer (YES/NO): NO